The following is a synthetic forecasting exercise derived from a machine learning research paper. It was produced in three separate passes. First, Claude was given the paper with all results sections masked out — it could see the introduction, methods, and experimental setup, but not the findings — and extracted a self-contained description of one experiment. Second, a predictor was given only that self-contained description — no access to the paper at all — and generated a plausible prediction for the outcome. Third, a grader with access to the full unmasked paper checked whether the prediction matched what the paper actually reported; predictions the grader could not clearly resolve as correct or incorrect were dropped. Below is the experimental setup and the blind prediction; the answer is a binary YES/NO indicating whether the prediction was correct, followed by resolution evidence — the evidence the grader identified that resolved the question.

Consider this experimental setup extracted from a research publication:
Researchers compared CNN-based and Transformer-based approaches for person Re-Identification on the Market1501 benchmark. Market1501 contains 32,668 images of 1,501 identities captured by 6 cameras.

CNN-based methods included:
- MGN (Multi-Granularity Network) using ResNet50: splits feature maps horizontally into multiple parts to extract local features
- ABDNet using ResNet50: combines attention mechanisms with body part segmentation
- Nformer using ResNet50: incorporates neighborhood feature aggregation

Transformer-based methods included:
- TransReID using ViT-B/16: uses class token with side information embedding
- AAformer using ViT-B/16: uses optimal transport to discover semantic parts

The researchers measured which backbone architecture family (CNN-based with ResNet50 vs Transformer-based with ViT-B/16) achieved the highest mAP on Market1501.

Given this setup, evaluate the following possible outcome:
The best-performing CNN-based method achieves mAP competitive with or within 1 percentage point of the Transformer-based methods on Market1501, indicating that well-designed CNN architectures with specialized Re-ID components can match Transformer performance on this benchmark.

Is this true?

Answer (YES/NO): NO